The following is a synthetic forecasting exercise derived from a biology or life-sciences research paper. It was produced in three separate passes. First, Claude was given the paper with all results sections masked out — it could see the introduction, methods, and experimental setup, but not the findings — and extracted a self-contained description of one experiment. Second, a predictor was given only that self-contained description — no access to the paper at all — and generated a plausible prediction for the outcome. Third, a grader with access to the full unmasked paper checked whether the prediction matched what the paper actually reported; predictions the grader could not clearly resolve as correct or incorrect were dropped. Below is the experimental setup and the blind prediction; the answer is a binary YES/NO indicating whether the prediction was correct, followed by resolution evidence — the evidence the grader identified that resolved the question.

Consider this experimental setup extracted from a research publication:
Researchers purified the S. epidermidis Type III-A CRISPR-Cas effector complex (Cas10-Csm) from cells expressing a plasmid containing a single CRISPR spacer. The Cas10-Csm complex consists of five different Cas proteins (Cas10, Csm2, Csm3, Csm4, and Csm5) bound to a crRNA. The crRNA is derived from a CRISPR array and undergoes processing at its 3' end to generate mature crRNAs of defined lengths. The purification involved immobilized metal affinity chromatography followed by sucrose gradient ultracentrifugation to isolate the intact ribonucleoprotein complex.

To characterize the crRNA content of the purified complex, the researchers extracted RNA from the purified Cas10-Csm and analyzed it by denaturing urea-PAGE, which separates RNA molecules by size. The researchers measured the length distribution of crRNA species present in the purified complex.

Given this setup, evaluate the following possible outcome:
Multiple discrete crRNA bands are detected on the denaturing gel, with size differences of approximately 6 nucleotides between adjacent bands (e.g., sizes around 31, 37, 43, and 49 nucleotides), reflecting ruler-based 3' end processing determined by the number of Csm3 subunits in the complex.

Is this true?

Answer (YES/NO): YES